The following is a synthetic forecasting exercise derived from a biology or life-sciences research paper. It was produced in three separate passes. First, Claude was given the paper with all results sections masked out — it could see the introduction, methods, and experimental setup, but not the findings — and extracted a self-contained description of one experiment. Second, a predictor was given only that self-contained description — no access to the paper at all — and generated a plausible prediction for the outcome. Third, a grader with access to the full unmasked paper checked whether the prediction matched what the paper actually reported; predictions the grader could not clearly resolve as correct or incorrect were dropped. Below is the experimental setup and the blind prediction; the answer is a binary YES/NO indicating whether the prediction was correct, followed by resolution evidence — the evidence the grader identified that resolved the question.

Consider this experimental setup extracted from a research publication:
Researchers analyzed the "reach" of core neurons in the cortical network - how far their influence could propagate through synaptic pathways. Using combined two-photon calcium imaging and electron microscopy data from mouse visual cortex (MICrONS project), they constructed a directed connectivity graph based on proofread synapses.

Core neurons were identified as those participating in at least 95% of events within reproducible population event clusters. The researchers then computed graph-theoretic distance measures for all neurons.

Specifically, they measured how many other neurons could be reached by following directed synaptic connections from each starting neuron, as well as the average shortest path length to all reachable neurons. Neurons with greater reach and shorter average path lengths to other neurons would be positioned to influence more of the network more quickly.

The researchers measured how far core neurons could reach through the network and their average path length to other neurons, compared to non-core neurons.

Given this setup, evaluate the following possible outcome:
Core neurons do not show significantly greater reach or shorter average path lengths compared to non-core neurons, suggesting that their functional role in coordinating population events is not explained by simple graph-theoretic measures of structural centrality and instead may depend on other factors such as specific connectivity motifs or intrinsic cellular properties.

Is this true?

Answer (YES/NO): NO